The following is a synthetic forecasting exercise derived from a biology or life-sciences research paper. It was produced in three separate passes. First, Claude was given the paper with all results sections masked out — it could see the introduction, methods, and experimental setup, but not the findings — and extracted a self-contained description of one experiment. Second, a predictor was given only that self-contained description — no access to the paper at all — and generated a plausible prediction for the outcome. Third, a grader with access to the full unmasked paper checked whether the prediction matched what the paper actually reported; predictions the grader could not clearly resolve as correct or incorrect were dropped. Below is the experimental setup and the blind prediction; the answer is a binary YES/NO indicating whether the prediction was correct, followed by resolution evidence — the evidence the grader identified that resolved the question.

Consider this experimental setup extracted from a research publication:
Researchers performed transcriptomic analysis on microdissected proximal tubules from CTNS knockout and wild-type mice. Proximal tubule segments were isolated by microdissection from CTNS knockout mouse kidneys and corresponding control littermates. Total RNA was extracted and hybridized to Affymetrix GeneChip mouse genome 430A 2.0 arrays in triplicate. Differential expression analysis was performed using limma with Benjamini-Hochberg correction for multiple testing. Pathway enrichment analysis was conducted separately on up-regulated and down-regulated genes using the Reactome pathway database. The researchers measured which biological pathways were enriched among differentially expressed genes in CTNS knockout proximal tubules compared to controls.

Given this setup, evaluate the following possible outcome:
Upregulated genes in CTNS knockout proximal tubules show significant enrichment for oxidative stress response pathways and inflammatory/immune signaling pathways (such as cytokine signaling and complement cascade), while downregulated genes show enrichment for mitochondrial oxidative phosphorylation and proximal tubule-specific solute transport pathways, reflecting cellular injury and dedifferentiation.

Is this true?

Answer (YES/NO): NO